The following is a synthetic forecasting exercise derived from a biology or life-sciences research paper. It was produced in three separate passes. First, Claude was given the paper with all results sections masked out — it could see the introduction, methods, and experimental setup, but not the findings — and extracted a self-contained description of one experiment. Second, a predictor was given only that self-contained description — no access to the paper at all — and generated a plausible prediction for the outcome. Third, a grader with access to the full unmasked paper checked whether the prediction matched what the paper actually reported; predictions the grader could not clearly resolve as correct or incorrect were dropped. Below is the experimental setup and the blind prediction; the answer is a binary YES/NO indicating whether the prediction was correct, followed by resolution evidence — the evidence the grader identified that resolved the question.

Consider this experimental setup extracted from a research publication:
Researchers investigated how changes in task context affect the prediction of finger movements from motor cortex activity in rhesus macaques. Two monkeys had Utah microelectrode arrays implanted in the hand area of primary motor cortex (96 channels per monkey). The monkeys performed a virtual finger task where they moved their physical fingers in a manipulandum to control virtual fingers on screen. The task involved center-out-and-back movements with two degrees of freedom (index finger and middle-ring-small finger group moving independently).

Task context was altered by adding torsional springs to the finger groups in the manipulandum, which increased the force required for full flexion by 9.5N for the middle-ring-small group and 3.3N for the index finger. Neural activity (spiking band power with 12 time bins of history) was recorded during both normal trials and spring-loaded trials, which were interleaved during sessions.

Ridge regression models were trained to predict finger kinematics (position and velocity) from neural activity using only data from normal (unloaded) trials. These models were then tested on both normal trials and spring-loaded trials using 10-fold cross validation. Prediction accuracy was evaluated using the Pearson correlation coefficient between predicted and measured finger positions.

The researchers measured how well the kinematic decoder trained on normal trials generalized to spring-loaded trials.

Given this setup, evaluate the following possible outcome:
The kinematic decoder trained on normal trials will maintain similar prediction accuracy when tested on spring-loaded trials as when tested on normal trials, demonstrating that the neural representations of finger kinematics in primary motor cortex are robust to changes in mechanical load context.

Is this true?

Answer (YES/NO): NO